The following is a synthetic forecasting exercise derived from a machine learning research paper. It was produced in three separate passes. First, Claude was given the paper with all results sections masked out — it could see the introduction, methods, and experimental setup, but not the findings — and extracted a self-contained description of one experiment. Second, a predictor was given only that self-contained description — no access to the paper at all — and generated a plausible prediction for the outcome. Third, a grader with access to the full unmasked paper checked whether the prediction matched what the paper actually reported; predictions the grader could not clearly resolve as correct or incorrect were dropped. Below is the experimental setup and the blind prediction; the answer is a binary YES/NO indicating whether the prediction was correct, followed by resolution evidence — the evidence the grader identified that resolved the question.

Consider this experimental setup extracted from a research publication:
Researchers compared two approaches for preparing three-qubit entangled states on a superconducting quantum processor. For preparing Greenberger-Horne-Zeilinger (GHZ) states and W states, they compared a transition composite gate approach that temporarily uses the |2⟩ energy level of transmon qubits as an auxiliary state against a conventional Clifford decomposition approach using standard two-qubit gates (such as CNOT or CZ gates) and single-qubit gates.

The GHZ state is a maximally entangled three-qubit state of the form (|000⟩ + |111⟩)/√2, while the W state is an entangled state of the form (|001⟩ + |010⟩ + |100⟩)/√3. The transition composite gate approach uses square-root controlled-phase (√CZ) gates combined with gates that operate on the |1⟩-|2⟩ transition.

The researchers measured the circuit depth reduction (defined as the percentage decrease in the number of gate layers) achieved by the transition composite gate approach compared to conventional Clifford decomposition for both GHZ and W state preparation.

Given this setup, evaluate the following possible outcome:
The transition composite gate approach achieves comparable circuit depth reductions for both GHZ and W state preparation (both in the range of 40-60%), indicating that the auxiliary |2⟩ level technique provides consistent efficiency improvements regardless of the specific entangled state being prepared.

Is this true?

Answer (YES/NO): YES